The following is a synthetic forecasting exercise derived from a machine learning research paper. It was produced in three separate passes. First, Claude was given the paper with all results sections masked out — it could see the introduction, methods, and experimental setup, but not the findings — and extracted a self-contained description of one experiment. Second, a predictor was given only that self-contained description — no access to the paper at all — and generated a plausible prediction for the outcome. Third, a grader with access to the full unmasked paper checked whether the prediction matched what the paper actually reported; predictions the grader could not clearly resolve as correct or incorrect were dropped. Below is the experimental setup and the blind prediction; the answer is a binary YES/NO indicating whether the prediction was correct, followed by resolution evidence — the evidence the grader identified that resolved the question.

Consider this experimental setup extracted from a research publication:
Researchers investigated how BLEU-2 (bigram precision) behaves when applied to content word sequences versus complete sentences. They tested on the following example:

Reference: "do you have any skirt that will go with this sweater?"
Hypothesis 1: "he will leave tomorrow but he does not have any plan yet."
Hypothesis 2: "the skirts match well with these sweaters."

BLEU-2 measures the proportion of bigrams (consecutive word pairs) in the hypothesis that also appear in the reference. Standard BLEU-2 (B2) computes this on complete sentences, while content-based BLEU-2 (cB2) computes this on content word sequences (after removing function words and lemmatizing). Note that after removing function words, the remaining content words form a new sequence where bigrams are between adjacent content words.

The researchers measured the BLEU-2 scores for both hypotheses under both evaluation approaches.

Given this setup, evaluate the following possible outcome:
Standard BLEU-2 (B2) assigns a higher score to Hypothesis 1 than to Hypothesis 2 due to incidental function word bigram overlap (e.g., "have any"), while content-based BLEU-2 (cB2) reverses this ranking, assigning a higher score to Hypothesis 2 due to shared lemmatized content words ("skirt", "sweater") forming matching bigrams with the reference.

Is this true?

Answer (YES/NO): NO